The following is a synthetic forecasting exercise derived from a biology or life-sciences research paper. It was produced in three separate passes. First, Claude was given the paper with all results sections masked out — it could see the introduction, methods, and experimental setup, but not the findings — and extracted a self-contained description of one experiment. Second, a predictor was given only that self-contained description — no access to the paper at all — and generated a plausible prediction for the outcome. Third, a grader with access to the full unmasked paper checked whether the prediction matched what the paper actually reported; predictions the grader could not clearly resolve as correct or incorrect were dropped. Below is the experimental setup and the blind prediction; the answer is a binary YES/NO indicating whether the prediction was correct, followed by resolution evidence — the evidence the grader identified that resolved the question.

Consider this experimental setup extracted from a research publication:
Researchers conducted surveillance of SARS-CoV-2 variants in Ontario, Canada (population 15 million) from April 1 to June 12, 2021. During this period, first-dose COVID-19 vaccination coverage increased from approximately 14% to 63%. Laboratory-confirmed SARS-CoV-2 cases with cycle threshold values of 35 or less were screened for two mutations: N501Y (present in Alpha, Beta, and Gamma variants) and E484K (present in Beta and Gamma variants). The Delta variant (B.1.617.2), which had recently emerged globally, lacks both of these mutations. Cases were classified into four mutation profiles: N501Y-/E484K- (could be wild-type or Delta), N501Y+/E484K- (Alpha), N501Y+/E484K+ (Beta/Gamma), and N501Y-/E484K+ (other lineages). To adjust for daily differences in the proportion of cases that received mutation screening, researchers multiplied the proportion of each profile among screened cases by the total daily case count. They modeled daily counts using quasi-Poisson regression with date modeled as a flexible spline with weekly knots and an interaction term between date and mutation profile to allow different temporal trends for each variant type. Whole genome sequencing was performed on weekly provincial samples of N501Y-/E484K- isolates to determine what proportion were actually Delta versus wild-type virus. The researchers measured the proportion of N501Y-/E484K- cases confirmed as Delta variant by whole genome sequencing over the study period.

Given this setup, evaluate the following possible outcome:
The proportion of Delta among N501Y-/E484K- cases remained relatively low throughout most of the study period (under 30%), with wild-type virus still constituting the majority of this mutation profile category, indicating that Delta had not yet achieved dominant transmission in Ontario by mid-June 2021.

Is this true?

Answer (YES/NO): NO